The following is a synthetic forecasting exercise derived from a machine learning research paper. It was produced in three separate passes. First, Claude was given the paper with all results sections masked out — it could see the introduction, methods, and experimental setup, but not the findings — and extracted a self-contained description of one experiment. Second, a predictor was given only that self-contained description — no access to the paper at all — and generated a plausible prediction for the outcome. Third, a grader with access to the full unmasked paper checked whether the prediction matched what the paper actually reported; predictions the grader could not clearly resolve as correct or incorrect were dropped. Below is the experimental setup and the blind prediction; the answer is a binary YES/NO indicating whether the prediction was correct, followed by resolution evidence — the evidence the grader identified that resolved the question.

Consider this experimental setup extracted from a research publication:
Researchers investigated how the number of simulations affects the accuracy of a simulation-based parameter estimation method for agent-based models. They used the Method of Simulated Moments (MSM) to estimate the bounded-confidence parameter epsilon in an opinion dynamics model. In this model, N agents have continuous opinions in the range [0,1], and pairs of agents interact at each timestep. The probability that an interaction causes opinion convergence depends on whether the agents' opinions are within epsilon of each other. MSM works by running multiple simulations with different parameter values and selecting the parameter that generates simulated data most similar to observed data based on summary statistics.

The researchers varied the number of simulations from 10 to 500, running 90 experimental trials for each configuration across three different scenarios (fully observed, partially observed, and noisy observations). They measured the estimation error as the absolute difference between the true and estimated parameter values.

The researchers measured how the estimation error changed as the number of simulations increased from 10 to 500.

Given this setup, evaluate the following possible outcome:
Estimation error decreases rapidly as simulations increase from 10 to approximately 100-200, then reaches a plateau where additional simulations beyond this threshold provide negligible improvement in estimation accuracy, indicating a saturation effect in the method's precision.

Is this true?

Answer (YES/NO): YES